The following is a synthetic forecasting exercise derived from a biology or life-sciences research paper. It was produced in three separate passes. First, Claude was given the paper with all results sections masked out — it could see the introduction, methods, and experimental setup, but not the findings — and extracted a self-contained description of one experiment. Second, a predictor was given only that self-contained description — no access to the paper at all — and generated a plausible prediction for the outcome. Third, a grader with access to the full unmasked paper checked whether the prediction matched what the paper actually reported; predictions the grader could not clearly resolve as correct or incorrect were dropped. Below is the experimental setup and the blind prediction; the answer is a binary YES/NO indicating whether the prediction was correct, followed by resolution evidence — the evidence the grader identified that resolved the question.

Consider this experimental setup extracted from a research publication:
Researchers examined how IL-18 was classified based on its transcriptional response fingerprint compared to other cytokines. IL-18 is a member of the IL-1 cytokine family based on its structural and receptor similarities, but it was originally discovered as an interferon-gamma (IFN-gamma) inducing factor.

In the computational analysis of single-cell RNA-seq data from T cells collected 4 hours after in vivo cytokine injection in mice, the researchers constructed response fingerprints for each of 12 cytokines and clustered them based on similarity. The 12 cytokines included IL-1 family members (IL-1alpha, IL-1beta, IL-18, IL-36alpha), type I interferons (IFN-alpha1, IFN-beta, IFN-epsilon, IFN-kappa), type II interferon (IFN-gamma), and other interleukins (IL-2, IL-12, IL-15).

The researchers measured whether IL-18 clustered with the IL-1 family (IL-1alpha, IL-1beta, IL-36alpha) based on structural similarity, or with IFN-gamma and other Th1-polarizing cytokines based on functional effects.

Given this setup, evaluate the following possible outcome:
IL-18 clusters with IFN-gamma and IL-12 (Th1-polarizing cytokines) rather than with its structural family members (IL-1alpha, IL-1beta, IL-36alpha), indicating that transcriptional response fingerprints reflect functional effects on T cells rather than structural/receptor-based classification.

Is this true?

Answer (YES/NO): YES